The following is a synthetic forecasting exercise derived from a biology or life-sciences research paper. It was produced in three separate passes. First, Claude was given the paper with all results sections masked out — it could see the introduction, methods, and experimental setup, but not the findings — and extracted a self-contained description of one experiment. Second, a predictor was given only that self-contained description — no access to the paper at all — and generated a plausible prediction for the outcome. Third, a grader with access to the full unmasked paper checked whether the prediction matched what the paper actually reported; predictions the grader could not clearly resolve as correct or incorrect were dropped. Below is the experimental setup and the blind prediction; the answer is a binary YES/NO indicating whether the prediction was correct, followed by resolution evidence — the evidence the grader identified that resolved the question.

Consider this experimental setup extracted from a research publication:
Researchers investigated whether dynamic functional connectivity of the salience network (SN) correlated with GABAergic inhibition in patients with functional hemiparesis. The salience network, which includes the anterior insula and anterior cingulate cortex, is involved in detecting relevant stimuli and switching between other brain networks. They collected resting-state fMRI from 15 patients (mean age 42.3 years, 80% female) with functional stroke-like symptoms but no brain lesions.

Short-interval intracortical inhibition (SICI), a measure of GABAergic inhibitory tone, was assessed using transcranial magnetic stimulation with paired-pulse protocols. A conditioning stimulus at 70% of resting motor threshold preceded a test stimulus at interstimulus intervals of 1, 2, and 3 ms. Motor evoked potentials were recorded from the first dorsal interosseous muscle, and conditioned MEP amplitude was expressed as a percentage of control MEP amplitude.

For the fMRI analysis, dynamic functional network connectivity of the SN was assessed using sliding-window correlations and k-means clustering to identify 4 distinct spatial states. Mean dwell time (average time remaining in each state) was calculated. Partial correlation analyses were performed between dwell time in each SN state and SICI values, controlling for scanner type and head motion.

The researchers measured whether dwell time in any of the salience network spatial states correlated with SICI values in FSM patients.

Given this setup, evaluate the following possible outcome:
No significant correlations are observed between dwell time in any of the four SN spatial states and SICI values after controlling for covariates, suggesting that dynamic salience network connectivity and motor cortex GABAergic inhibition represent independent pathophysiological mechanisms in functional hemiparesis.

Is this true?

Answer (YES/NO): NO